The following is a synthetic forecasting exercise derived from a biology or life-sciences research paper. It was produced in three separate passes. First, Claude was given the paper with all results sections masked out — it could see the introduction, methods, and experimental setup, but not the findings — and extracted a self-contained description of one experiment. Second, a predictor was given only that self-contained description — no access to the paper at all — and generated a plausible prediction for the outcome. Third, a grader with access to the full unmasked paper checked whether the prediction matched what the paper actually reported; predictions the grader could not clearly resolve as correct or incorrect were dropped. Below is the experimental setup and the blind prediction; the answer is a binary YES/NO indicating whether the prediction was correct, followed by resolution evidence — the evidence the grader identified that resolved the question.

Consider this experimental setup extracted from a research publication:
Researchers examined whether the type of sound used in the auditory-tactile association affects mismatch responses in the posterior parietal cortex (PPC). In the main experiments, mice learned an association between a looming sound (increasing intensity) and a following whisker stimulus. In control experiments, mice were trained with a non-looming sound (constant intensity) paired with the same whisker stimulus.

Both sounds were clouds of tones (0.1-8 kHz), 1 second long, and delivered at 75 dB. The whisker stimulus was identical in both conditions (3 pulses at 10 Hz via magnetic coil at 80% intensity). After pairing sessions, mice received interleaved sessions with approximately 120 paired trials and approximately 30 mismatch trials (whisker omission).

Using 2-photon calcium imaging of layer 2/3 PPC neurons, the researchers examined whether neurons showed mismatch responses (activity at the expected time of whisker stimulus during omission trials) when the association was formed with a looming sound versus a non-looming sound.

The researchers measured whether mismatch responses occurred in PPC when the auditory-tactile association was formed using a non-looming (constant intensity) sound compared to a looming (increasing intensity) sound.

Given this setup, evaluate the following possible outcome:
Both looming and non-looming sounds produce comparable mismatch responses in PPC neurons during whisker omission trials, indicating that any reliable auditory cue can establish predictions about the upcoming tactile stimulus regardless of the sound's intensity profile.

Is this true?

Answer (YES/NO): YES